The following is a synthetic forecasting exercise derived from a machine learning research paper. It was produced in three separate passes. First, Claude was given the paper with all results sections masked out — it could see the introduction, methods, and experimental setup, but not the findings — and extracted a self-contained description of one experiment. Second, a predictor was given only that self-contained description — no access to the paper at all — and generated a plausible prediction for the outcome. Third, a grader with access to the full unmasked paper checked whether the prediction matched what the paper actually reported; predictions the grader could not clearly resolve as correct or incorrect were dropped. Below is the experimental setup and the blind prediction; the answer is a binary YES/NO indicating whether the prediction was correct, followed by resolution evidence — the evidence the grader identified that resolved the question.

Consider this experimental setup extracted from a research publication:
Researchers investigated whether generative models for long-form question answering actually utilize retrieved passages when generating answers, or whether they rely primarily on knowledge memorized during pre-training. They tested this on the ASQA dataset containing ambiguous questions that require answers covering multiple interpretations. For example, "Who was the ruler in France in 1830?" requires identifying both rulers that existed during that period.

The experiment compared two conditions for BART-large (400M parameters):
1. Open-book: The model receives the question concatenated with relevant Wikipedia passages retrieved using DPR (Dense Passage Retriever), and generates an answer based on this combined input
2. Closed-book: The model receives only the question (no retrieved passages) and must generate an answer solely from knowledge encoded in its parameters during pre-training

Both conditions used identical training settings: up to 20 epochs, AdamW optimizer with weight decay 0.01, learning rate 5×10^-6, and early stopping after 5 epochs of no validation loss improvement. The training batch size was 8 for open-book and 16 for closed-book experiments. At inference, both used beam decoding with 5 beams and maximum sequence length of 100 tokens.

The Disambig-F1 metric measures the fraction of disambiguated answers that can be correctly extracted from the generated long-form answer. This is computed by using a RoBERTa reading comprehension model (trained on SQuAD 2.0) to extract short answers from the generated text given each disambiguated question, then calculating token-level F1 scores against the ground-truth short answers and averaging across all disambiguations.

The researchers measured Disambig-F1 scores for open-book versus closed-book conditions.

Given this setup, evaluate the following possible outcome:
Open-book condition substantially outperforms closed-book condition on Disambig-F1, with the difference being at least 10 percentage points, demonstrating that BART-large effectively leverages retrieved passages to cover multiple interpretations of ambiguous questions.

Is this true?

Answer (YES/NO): YES